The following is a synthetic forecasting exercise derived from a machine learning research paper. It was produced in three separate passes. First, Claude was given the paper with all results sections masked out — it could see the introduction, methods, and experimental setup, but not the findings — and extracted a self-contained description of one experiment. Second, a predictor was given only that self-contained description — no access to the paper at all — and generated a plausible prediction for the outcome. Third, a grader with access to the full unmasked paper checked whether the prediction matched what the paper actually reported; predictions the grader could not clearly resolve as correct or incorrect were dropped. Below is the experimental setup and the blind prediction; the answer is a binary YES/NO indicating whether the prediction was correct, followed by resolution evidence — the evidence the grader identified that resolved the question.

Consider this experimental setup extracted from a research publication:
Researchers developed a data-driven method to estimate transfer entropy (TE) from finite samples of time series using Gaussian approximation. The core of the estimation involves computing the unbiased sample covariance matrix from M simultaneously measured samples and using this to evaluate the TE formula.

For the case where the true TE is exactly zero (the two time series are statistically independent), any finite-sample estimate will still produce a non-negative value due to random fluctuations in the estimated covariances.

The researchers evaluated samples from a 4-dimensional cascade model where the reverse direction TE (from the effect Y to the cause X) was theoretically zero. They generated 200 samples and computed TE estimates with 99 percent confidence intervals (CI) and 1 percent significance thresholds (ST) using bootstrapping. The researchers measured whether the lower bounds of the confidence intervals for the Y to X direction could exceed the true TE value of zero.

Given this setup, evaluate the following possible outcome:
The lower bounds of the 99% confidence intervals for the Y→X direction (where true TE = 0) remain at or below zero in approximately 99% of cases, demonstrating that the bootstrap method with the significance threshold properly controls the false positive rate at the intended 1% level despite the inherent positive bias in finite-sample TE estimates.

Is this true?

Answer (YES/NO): NO